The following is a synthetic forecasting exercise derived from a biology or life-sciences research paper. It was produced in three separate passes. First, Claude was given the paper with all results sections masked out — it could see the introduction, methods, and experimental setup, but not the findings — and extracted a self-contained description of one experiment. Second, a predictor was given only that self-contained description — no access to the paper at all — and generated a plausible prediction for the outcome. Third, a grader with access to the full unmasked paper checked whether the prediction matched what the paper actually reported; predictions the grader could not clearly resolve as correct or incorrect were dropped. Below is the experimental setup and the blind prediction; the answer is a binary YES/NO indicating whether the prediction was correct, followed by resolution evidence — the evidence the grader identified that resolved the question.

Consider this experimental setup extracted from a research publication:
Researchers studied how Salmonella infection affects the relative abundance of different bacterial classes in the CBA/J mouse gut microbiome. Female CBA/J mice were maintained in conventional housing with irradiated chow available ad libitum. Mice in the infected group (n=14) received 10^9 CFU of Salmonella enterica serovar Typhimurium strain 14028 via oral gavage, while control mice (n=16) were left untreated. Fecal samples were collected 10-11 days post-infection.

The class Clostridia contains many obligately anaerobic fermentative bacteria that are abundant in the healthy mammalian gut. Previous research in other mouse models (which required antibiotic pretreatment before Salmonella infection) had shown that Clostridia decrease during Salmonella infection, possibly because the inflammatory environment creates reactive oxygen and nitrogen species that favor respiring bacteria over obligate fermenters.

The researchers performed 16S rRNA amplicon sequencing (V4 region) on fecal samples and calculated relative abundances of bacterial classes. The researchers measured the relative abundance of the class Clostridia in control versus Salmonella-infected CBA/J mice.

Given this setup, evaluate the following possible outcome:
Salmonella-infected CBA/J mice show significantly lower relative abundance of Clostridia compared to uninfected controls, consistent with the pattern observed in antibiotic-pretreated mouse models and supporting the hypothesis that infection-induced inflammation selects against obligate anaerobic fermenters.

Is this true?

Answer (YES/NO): YES